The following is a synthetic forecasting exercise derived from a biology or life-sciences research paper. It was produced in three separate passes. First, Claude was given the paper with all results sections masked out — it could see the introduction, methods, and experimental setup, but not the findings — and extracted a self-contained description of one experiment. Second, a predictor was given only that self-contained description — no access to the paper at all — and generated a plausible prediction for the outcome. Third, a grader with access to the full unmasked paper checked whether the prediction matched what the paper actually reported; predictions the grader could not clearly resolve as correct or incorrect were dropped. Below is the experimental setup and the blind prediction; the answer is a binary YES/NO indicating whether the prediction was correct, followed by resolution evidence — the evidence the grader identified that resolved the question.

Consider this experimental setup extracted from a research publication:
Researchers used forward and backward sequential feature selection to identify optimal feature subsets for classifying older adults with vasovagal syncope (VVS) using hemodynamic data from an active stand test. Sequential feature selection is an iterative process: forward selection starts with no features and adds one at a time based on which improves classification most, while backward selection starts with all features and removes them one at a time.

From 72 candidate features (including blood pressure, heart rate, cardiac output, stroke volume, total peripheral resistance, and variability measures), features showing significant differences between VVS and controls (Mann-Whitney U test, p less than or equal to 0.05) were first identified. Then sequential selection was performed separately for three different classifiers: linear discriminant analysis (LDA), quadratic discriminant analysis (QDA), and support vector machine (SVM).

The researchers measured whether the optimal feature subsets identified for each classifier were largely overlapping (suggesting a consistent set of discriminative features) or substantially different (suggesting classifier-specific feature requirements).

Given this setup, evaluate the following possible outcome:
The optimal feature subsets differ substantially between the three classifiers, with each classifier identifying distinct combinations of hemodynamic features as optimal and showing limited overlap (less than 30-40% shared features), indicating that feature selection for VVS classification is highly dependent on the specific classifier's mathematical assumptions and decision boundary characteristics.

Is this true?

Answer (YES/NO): YES